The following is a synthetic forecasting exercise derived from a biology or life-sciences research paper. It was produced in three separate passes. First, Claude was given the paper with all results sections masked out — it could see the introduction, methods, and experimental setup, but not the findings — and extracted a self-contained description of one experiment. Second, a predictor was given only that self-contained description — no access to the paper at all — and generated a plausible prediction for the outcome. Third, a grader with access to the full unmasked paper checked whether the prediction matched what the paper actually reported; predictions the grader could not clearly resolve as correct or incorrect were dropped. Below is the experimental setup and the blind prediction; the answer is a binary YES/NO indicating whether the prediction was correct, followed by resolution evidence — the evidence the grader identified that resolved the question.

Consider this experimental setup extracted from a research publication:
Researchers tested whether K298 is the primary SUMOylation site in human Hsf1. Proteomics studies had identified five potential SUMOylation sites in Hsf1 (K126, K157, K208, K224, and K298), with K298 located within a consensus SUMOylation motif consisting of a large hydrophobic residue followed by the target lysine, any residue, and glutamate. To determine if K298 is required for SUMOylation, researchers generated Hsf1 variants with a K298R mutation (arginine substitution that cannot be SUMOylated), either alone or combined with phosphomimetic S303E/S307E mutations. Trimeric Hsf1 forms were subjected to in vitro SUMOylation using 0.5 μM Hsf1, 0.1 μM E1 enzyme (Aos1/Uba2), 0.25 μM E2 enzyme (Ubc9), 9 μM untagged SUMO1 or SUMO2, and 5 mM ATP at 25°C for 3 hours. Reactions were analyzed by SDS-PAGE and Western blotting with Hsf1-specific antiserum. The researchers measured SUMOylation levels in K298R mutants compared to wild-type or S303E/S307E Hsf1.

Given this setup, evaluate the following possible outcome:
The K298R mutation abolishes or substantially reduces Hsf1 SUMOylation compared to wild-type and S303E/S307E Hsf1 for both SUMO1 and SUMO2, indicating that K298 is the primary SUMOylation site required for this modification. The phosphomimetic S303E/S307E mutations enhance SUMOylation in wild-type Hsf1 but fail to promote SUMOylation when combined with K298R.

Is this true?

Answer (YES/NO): YES